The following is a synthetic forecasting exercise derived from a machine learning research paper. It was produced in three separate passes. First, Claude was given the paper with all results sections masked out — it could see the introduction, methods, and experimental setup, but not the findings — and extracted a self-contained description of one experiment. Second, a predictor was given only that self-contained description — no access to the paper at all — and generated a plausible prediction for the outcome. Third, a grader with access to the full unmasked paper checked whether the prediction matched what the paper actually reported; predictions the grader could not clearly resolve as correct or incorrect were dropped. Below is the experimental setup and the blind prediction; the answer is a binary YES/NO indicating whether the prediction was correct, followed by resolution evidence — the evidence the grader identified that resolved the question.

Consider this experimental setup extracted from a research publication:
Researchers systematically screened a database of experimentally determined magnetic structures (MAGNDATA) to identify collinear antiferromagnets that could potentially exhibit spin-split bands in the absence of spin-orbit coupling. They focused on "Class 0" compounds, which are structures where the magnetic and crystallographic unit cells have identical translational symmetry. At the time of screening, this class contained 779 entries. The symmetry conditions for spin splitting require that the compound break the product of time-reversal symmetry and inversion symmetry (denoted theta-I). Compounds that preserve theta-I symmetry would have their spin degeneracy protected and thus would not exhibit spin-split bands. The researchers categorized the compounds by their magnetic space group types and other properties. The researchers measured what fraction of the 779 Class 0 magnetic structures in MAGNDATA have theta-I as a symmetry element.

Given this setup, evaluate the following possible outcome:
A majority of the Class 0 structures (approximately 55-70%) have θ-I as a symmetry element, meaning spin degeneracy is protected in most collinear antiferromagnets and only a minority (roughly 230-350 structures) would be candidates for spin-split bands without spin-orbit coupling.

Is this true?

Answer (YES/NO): NO